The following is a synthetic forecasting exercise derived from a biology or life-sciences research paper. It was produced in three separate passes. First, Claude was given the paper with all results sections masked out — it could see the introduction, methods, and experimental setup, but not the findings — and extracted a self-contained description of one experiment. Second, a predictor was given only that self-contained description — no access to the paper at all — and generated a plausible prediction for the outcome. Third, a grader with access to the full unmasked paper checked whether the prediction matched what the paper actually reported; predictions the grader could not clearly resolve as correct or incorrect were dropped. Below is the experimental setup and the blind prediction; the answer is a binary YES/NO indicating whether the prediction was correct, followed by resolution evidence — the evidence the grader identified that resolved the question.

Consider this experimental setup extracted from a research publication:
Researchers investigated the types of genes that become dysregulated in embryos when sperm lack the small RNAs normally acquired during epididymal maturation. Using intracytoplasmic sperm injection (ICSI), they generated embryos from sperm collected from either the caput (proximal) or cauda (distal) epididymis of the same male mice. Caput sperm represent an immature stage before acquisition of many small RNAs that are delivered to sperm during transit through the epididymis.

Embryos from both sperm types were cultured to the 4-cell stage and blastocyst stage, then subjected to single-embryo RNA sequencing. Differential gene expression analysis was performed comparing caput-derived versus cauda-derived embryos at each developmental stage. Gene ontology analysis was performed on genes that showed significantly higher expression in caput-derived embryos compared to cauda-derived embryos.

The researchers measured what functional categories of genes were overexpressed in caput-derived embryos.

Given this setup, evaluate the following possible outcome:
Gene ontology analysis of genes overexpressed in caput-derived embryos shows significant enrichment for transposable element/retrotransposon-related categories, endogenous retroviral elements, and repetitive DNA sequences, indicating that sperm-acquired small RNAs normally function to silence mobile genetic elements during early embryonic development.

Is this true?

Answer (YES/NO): NO